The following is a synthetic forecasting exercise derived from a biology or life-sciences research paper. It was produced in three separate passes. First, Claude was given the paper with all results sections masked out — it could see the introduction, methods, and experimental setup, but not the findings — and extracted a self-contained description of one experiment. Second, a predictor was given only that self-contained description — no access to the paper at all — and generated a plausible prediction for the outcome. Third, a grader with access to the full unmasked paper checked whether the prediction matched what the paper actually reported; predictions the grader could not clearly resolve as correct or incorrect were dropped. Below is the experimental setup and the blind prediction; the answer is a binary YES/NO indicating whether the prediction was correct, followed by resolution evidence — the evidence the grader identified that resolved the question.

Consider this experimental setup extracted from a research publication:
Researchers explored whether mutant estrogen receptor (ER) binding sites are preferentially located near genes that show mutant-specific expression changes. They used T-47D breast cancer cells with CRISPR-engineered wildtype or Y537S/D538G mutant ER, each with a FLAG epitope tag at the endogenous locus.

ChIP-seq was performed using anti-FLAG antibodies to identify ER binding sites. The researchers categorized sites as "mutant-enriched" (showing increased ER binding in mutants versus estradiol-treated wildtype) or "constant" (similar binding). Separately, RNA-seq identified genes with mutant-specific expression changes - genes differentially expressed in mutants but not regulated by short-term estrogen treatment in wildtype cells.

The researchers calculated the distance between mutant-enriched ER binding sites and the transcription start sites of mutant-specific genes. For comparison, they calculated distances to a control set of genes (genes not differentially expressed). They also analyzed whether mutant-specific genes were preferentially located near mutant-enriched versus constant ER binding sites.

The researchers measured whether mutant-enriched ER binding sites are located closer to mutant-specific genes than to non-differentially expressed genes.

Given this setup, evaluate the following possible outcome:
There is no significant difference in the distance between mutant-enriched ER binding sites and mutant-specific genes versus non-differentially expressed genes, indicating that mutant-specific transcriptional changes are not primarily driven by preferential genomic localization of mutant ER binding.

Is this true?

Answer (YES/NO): NO